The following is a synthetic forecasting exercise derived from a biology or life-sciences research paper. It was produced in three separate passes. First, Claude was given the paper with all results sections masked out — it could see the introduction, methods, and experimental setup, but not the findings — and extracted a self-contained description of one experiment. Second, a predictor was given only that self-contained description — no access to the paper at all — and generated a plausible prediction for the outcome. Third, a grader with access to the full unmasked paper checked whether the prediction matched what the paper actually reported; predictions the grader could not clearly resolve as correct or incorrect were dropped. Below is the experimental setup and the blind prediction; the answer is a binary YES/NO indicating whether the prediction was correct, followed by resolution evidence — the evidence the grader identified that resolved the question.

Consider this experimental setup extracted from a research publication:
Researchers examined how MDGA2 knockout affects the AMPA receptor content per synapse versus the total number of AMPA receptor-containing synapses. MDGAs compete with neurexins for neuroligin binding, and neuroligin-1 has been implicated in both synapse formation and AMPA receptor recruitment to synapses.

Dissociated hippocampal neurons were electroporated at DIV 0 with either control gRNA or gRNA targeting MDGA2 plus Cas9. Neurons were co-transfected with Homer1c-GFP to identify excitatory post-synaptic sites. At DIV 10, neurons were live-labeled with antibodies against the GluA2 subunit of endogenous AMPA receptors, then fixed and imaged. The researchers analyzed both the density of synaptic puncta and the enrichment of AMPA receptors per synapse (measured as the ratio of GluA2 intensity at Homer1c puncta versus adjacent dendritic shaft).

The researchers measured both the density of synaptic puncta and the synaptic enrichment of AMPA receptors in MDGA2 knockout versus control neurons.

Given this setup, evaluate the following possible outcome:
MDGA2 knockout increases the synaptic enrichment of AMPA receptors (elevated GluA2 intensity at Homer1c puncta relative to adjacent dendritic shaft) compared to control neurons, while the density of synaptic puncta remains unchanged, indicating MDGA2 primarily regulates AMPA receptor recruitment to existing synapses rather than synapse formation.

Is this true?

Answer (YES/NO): NO